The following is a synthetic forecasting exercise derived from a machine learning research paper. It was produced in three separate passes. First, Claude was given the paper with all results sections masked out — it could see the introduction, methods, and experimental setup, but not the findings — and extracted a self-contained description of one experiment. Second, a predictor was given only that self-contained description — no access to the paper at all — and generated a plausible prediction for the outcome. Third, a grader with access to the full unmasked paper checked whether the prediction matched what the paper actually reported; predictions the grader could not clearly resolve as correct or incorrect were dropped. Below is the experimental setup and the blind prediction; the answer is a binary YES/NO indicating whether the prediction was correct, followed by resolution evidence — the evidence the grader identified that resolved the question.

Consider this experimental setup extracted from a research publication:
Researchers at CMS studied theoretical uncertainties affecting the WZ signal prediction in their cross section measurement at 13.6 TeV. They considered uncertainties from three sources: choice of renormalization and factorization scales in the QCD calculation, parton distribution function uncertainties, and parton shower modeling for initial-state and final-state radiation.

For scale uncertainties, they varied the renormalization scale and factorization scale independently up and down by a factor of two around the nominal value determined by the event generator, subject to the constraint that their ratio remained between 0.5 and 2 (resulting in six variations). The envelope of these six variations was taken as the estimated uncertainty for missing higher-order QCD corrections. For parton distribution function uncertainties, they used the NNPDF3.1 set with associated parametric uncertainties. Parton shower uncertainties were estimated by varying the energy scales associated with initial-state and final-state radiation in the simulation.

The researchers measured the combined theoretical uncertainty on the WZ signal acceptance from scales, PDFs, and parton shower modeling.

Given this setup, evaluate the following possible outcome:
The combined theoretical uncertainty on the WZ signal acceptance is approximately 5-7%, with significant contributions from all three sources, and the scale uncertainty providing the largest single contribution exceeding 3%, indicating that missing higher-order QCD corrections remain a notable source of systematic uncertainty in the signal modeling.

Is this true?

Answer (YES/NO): NO